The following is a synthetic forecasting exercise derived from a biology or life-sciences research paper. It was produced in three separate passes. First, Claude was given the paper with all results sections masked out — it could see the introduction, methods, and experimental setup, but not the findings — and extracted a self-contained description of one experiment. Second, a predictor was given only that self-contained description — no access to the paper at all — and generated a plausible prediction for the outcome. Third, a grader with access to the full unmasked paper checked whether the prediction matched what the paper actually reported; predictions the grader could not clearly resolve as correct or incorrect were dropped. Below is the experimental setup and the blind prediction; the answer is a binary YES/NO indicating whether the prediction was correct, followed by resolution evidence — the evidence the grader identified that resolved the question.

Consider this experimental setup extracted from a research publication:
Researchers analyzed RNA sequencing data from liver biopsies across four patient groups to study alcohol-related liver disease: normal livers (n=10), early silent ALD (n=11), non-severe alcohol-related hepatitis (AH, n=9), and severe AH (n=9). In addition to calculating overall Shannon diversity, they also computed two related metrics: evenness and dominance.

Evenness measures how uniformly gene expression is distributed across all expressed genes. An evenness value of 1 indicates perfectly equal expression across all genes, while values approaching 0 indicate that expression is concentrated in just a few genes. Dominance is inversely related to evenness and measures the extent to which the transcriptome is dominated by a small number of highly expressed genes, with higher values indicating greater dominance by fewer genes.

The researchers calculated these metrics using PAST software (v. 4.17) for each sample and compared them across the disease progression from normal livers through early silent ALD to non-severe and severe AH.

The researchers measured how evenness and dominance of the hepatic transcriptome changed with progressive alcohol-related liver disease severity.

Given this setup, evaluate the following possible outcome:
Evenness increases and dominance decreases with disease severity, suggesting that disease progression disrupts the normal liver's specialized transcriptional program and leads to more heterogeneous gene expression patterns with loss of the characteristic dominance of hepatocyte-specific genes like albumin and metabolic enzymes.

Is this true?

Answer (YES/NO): NO